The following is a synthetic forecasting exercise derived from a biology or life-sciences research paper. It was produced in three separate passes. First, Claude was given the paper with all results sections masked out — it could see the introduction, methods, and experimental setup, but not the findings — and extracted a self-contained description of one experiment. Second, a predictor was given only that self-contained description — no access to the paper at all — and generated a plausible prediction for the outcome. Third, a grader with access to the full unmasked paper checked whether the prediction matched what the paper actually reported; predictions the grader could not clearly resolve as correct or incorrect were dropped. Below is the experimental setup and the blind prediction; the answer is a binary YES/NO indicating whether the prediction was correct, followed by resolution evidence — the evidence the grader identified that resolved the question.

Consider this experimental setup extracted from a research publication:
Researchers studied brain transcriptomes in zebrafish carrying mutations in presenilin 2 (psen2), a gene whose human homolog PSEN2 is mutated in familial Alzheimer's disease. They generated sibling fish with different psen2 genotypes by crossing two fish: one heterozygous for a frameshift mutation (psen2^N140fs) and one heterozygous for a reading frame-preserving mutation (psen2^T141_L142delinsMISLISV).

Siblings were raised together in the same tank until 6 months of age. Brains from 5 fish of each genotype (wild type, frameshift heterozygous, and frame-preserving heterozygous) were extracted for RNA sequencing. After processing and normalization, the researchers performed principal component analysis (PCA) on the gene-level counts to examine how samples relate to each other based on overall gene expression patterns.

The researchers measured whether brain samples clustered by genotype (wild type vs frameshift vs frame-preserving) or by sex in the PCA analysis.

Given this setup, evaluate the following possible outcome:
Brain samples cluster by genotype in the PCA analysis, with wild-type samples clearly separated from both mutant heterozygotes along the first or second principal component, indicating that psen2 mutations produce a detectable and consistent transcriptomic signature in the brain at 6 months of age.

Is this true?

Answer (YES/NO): NO